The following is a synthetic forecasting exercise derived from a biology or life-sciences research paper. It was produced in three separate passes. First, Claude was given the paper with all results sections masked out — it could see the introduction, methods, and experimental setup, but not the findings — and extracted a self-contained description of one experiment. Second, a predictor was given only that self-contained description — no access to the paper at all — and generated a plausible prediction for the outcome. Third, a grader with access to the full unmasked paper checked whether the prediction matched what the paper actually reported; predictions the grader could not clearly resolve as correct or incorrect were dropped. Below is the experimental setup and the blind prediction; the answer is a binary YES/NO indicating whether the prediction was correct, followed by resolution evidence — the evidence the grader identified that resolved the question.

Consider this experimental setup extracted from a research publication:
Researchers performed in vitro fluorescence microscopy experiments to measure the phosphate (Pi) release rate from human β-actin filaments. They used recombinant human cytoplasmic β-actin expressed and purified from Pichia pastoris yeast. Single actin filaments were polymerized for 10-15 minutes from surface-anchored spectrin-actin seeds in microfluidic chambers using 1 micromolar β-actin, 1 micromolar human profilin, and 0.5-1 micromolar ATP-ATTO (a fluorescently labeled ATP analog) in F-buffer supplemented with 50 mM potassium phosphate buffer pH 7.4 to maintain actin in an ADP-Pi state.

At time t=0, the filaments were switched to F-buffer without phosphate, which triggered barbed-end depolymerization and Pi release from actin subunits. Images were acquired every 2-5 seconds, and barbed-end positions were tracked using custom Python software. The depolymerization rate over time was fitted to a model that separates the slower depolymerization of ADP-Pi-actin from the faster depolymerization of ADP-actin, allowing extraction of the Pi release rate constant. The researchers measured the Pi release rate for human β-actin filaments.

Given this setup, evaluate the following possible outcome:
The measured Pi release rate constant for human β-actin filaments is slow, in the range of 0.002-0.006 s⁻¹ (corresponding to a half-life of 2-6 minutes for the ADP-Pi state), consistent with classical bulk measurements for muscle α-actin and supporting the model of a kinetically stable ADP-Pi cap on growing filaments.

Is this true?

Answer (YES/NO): NO